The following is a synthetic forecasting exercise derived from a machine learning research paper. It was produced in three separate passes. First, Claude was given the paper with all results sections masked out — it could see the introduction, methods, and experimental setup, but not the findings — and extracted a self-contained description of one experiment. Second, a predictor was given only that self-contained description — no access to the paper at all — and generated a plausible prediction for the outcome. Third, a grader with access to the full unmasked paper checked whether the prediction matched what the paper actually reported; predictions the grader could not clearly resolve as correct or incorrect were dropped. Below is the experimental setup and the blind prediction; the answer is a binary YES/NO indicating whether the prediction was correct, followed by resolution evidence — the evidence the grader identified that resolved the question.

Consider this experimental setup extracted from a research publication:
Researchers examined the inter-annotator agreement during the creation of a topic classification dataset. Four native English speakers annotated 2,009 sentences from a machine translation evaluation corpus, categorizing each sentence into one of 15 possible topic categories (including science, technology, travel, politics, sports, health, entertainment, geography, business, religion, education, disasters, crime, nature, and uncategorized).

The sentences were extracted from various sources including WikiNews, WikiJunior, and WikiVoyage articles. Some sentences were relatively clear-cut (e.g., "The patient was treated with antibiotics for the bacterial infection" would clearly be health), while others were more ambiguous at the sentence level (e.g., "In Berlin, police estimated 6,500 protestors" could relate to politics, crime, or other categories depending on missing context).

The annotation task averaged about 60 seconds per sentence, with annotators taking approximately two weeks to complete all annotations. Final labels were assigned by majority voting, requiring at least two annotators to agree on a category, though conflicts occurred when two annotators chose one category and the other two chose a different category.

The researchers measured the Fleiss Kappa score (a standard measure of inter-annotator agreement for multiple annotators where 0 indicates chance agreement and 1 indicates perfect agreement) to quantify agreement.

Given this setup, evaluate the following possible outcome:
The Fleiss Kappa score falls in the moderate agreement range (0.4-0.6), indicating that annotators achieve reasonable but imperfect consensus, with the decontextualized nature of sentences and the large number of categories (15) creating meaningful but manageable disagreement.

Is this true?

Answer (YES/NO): YES